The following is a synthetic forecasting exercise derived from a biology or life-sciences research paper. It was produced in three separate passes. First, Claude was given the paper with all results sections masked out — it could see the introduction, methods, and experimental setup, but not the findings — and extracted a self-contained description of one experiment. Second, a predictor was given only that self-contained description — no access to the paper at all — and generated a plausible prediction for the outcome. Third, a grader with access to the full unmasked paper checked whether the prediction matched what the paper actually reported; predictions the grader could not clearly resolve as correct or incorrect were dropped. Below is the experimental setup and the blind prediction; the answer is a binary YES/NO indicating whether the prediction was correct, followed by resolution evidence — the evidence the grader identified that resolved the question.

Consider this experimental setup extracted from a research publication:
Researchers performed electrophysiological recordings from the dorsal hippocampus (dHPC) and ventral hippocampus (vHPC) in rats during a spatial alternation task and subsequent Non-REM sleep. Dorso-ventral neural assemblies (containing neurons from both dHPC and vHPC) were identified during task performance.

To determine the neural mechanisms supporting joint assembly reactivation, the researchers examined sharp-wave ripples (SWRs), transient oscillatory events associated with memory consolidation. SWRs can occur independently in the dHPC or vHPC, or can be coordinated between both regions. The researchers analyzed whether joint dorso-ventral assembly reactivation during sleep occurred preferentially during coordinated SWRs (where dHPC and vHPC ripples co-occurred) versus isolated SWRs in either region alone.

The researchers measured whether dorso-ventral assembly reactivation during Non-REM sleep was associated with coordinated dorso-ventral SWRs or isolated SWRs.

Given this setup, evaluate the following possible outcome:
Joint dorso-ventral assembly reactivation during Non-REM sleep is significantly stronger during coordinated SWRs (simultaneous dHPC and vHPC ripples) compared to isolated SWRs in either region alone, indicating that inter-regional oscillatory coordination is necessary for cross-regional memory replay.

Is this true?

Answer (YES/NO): NO